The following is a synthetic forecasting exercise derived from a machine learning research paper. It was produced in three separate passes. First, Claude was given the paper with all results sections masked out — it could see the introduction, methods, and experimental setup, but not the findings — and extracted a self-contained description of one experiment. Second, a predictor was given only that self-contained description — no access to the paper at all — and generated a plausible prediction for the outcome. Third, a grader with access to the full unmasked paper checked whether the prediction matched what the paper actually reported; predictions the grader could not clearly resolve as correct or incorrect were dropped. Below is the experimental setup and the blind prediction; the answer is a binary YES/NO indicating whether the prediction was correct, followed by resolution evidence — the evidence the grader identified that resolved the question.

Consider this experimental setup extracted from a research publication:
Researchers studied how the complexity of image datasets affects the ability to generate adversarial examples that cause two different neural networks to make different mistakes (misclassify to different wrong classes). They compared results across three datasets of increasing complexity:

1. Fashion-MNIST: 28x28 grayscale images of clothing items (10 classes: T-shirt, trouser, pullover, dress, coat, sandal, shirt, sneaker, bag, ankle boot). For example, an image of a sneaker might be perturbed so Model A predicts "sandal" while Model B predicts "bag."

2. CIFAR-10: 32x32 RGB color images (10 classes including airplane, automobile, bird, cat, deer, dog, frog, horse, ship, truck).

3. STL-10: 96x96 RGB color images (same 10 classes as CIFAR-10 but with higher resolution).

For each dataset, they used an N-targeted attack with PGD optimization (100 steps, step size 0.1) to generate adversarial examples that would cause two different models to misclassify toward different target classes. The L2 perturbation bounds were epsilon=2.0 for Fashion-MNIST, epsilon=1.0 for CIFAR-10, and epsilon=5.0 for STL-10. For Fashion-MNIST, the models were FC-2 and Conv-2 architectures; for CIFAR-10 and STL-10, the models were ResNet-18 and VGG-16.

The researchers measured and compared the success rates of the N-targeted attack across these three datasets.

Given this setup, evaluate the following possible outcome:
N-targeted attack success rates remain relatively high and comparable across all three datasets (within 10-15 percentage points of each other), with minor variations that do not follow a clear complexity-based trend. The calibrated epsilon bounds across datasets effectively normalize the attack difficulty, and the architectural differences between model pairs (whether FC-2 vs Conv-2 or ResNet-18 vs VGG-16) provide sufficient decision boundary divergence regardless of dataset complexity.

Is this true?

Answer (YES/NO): NO